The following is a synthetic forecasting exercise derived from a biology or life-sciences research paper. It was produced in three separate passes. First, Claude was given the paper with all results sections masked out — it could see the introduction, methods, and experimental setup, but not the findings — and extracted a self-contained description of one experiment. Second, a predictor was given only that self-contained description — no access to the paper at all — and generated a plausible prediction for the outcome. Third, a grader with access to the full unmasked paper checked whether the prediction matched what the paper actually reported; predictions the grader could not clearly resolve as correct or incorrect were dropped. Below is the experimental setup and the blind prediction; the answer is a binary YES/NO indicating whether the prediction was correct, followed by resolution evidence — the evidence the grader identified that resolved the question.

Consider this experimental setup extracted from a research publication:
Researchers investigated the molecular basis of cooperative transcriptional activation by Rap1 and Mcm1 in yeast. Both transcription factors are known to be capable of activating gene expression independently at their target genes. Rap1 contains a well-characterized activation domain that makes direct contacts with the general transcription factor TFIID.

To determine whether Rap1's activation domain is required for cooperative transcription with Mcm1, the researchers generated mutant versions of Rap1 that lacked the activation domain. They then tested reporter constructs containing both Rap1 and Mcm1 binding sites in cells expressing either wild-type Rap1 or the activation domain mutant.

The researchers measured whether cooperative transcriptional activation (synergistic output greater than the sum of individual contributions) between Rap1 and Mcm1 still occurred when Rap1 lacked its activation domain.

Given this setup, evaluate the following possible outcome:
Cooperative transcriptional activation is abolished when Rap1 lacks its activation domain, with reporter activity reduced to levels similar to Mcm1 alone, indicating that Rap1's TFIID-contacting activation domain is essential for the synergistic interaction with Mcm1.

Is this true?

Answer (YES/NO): NO